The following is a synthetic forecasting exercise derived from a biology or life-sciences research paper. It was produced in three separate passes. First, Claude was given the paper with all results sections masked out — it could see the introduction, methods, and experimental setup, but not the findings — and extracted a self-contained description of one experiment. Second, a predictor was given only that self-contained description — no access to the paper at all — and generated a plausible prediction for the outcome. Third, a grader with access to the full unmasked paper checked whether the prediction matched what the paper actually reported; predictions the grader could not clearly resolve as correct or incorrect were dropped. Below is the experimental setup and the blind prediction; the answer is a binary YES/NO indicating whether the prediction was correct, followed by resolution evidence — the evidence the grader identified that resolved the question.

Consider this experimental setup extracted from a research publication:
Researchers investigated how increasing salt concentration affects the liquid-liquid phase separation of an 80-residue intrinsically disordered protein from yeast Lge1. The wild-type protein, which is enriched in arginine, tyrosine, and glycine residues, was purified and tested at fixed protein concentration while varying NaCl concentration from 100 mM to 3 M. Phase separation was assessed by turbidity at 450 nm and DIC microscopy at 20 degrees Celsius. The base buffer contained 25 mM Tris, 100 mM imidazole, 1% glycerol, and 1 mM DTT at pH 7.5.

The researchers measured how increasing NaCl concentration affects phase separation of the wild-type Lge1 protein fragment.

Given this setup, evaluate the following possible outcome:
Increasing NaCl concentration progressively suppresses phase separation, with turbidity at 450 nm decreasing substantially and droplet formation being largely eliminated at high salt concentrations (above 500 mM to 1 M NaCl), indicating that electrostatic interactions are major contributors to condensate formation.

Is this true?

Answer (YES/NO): NO